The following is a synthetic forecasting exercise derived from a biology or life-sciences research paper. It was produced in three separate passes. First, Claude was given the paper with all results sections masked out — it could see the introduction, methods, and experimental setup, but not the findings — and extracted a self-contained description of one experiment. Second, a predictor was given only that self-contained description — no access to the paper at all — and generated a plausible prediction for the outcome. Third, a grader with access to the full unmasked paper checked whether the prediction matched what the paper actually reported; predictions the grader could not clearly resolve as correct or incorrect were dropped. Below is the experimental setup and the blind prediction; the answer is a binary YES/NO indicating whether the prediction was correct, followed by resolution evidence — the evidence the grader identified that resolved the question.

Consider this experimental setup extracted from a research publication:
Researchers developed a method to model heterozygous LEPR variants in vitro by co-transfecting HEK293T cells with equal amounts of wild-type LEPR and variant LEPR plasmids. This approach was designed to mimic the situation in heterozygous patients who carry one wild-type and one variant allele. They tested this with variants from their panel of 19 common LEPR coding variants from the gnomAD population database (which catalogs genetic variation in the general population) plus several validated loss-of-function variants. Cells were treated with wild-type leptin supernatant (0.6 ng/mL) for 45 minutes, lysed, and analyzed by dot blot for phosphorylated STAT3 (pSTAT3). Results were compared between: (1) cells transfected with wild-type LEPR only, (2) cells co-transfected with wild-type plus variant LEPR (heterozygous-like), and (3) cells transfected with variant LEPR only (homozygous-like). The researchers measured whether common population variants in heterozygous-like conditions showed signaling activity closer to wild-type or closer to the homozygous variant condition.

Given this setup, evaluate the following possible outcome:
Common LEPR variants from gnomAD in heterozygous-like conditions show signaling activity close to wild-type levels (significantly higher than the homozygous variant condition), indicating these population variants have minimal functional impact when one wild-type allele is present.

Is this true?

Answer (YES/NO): YES